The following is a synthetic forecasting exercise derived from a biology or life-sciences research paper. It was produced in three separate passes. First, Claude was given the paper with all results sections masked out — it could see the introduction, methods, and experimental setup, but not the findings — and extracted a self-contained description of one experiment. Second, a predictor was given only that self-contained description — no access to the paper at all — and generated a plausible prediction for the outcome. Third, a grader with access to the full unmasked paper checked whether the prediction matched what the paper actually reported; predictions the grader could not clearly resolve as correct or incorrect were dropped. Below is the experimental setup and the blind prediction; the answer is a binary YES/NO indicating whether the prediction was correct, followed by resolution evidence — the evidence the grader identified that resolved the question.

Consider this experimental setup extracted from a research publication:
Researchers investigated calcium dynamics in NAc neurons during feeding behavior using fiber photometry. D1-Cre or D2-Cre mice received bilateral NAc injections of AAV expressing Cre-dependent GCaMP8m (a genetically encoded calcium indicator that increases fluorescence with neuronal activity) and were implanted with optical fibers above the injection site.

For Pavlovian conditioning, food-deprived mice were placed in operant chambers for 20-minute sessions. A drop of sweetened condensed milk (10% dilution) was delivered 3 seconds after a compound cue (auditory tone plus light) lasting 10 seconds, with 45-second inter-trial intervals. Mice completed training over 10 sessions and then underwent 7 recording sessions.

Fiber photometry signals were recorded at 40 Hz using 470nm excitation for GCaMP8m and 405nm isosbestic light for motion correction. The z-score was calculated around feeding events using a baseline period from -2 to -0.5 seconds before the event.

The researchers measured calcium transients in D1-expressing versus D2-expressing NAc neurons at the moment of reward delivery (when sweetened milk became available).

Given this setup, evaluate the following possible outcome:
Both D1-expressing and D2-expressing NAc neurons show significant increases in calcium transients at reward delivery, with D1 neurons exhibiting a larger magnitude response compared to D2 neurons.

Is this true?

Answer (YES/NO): NO